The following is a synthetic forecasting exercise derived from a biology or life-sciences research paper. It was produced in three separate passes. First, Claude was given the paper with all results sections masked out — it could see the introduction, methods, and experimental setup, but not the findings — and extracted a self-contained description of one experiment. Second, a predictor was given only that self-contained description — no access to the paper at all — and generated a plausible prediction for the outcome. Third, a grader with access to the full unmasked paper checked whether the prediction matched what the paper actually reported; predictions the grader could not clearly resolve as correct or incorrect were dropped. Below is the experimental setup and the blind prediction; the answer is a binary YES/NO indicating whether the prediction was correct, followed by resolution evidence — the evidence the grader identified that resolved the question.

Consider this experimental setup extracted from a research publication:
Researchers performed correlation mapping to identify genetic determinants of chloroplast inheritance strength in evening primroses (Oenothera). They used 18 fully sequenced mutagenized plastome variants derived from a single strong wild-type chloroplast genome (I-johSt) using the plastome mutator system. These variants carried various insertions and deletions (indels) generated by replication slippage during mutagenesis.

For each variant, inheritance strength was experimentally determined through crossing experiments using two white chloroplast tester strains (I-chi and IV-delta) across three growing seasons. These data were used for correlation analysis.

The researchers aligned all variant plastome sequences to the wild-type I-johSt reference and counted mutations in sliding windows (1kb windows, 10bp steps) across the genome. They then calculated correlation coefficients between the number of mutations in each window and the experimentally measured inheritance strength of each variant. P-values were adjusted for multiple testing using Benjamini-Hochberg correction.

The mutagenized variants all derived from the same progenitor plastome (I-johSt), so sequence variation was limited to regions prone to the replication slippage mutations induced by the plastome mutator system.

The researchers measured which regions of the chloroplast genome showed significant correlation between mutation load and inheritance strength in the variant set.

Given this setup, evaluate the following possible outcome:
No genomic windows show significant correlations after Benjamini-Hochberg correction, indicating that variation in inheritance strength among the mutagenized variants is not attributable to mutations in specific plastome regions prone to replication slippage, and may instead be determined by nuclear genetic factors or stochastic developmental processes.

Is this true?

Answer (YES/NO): NO